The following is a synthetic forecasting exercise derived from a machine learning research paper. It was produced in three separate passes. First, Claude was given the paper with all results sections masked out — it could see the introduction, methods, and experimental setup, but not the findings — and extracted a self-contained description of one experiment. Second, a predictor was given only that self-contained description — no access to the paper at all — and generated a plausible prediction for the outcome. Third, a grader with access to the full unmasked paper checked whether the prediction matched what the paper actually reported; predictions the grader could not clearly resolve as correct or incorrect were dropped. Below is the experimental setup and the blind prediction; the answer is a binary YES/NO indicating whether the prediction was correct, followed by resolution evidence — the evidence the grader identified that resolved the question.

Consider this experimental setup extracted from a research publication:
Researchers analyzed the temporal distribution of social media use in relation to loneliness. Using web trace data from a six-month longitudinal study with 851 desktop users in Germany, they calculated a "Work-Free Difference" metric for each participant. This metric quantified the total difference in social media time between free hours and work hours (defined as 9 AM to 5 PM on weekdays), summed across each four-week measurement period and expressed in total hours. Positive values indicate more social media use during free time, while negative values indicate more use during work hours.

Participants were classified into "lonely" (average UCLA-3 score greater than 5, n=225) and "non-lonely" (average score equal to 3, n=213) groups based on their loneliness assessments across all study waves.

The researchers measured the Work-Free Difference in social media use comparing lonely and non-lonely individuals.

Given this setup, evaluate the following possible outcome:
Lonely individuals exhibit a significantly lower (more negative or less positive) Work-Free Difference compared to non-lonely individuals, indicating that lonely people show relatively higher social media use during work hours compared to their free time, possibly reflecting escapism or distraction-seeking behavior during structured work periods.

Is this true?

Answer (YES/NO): NO